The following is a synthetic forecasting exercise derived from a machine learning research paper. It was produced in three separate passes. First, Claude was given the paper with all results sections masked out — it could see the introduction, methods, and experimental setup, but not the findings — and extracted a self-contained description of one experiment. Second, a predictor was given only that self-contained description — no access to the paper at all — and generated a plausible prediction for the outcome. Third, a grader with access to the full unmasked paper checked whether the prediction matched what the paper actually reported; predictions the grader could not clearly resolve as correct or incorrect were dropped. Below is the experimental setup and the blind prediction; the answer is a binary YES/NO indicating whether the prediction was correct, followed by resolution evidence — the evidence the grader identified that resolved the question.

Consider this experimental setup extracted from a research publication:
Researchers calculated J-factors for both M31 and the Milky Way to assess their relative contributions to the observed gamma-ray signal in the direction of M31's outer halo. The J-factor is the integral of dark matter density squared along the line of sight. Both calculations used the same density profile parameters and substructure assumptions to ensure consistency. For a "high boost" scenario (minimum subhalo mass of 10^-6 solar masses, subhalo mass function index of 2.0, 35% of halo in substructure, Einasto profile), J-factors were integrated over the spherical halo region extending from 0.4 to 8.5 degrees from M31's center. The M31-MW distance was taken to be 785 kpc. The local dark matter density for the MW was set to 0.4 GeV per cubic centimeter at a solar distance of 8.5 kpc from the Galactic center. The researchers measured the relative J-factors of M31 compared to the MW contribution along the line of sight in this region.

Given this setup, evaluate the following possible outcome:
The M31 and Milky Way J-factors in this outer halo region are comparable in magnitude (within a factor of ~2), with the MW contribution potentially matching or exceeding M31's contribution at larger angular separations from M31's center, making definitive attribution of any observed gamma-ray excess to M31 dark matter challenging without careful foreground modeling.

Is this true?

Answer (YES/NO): NO